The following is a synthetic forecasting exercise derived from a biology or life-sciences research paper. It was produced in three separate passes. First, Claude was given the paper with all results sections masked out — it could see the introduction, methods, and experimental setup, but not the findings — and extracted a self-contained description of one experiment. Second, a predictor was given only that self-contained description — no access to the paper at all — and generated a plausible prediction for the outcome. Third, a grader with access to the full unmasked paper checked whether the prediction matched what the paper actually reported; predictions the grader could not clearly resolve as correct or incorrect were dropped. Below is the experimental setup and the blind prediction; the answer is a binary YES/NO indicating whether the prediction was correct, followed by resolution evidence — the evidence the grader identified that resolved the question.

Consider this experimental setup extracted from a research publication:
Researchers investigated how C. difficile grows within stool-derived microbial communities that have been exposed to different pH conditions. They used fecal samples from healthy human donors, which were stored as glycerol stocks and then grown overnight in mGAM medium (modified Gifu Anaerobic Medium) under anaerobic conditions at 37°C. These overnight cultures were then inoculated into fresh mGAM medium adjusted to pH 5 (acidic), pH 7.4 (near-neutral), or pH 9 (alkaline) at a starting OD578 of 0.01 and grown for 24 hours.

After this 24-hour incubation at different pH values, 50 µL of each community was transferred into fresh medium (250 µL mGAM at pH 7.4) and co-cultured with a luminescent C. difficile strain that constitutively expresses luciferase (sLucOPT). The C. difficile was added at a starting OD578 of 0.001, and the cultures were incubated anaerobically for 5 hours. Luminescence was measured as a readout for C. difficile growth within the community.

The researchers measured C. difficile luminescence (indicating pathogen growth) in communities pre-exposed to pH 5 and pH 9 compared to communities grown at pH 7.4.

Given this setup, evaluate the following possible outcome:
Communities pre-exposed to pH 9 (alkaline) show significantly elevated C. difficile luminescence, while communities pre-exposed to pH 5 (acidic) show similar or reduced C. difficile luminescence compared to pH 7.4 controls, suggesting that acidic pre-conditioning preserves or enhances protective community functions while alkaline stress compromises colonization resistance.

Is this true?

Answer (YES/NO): NO